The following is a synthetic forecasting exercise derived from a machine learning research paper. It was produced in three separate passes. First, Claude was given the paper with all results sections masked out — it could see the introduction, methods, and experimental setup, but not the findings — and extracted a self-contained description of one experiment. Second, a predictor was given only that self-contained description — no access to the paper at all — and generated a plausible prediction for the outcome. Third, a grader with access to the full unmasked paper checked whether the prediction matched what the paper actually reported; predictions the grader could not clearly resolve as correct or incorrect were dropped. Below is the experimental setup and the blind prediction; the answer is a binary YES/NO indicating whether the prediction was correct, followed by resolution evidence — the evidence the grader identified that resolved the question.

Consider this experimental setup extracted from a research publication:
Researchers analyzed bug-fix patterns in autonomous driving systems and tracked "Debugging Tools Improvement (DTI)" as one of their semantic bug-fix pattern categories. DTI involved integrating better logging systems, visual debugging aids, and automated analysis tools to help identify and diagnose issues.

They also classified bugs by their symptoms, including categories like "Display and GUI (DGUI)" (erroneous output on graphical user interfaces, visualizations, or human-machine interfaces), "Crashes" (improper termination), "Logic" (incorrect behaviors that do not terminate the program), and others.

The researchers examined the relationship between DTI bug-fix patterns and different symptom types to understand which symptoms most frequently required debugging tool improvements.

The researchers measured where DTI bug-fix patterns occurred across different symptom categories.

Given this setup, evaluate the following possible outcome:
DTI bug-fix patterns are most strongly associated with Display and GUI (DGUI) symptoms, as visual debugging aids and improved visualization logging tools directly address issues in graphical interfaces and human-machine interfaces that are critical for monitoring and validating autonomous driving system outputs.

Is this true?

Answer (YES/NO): YES